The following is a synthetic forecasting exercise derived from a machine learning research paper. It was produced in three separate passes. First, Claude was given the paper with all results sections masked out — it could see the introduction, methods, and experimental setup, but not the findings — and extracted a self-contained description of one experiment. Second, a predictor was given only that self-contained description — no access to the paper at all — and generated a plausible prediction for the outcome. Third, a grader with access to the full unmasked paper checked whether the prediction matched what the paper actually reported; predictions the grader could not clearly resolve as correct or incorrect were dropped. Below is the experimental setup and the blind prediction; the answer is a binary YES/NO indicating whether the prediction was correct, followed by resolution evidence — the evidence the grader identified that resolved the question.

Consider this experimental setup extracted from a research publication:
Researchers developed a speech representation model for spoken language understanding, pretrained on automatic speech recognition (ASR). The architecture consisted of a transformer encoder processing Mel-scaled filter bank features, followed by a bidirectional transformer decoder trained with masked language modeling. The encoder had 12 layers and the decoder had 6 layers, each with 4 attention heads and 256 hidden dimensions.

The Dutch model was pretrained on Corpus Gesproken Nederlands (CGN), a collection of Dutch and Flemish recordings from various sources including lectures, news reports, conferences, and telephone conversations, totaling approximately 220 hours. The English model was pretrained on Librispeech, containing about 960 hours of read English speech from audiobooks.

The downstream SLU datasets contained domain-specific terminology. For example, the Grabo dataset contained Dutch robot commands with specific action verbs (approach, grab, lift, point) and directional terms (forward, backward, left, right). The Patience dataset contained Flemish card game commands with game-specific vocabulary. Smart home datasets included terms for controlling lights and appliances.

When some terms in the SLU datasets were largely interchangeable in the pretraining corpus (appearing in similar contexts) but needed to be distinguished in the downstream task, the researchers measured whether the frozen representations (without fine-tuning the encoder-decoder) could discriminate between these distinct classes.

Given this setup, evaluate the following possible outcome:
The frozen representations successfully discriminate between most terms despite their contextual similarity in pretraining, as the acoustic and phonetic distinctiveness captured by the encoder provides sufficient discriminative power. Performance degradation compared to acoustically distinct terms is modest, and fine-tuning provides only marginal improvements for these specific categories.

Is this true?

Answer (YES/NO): NO